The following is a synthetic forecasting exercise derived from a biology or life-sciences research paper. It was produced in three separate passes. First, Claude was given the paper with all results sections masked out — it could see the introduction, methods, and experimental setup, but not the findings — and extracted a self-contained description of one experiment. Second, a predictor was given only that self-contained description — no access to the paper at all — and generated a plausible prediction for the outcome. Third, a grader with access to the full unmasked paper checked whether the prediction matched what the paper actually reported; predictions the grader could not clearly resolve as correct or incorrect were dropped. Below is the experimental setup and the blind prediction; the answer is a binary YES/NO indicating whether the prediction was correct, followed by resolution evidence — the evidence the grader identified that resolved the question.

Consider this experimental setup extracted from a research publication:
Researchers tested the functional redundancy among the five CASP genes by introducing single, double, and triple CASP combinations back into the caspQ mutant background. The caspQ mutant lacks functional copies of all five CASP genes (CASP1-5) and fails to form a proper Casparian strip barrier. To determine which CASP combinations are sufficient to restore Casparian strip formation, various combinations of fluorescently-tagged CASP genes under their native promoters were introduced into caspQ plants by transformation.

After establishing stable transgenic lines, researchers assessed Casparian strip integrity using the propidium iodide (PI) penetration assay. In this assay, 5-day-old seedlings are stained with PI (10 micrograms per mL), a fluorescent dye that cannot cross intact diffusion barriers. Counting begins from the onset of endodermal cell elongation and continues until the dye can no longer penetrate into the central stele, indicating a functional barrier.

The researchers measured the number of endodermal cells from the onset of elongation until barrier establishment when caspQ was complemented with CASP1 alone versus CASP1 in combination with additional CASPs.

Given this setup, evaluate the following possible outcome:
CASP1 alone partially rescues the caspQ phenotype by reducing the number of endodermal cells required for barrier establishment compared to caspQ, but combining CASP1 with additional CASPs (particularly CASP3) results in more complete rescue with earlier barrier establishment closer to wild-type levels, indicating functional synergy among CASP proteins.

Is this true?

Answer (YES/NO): NO